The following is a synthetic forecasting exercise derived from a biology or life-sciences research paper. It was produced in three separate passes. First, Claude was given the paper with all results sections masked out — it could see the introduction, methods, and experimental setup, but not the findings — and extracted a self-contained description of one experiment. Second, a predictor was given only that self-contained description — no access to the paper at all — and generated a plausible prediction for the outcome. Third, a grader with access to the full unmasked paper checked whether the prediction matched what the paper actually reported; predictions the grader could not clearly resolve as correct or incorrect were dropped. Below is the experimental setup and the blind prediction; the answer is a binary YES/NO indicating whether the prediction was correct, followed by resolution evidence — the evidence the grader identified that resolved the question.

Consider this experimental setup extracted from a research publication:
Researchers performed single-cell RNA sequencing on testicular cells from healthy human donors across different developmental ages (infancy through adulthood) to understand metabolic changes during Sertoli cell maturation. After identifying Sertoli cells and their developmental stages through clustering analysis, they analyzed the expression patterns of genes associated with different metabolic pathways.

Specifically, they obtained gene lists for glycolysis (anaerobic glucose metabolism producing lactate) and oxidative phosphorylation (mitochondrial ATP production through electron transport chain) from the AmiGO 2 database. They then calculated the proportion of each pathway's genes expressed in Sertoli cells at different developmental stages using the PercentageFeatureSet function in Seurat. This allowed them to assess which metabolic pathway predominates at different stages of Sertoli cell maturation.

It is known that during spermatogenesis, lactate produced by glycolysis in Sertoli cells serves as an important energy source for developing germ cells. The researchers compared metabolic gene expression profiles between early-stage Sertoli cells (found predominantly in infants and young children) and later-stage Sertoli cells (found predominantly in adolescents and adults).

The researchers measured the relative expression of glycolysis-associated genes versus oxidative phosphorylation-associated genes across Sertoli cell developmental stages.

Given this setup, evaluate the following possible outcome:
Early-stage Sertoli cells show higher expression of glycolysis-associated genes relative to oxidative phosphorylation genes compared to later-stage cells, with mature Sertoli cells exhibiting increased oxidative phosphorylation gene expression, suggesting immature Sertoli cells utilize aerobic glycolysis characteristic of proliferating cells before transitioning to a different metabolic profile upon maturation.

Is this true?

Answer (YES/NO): NO